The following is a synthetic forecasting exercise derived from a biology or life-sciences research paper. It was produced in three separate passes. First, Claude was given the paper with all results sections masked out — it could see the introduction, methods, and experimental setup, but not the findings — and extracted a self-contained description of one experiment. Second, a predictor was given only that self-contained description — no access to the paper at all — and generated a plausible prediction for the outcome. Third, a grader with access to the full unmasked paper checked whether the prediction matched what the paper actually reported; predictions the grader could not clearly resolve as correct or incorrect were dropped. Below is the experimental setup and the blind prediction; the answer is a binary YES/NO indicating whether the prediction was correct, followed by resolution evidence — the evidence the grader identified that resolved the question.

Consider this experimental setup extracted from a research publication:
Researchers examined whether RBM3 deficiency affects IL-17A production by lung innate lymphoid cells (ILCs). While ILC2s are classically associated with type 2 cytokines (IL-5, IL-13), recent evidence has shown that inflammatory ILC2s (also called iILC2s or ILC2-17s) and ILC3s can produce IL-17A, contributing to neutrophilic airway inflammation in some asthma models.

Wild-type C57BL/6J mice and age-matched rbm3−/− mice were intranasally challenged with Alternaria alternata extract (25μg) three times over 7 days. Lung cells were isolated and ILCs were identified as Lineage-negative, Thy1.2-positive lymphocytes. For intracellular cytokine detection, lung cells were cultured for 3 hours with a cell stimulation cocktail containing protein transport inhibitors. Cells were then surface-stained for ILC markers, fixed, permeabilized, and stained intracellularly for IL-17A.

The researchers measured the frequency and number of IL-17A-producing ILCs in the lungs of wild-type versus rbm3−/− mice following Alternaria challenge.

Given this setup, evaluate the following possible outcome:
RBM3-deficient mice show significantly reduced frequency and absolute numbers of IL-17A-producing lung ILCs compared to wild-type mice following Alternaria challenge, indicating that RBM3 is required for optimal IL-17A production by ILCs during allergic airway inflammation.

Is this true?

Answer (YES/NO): NO